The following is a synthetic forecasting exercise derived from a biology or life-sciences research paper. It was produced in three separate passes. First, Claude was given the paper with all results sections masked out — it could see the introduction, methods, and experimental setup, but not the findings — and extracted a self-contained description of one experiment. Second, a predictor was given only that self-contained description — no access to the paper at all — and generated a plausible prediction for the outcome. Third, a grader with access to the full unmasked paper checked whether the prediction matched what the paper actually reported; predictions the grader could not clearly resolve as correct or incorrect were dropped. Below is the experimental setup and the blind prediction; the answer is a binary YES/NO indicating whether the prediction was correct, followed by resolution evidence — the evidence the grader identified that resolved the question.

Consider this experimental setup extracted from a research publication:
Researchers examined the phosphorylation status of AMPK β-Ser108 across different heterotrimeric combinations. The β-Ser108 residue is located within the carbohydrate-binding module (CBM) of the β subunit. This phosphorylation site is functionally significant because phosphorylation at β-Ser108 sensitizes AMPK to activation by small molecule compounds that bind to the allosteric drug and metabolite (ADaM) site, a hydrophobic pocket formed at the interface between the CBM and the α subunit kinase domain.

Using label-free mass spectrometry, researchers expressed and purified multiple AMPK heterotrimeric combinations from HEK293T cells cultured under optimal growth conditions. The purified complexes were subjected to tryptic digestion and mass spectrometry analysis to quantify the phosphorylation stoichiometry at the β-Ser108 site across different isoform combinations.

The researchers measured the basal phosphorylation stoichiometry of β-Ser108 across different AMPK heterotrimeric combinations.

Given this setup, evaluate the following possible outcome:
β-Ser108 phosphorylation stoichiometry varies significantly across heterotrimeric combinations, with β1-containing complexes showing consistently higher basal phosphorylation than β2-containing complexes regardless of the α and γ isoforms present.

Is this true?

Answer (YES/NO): NO